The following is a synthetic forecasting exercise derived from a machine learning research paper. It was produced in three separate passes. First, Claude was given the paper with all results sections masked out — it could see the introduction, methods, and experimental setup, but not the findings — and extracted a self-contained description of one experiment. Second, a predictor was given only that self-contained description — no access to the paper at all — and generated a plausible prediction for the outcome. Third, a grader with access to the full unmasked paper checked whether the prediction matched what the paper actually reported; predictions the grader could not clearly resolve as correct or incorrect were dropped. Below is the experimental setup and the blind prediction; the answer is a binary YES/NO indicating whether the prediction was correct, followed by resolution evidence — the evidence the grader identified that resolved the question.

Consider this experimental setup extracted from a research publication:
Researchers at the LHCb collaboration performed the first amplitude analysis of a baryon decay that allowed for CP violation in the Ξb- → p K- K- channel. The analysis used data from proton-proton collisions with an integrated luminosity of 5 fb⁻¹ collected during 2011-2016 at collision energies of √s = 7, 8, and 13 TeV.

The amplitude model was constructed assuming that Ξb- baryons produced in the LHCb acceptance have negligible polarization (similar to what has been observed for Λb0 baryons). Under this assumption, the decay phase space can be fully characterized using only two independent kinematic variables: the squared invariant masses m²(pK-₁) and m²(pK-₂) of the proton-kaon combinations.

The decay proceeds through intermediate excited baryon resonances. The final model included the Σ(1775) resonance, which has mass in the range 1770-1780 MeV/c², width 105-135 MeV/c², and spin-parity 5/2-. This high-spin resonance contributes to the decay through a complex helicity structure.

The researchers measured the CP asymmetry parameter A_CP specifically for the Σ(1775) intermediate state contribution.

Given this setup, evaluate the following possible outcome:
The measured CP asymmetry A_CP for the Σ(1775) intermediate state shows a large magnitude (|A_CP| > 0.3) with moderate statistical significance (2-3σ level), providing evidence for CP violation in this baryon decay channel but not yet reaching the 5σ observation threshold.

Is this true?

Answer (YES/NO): NO